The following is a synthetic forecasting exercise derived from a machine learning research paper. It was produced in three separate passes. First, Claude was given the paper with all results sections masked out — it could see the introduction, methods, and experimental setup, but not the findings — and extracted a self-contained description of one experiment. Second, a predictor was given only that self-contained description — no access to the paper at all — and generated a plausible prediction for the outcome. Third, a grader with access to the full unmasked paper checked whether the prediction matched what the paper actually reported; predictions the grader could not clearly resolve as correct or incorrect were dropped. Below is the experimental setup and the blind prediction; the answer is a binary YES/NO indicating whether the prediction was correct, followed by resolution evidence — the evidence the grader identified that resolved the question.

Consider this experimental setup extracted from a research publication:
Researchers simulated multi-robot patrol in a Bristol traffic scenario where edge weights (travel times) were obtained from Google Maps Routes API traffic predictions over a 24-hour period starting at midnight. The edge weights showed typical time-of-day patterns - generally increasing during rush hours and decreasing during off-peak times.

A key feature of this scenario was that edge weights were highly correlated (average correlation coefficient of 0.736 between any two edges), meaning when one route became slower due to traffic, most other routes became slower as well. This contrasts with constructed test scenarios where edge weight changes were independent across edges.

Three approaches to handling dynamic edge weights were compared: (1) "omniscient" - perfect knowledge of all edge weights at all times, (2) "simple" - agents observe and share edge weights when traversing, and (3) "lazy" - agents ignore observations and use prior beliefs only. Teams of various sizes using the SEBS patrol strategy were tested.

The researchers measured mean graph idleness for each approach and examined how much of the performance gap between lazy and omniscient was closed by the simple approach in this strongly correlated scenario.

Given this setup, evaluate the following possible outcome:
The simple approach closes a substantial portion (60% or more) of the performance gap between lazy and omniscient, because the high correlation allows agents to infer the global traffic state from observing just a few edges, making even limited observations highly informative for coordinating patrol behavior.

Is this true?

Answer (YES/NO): NO